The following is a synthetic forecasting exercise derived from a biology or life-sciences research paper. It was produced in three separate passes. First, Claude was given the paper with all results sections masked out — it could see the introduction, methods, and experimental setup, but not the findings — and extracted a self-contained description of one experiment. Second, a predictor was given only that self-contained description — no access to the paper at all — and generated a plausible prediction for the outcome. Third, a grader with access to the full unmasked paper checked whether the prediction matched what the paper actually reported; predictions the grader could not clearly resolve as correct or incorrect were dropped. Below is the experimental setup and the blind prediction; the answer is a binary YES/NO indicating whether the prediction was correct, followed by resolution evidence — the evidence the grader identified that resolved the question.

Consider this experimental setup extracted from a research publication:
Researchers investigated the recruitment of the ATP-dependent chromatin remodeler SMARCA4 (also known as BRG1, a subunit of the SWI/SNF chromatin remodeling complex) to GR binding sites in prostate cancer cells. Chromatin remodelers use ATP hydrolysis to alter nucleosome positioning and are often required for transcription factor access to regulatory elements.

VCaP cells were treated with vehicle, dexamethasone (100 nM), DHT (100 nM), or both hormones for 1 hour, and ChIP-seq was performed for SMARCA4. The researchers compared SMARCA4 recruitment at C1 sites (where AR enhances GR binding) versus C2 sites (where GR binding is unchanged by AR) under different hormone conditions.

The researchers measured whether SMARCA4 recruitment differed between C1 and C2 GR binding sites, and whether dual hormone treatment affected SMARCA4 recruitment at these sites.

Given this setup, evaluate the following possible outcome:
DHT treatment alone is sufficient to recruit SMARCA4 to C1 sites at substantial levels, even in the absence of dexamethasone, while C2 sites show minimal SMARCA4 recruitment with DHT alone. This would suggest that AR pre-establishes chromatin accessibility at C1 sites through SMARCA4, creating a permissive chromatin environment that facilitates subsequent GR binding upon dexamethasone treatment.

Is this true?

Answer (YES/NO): NO